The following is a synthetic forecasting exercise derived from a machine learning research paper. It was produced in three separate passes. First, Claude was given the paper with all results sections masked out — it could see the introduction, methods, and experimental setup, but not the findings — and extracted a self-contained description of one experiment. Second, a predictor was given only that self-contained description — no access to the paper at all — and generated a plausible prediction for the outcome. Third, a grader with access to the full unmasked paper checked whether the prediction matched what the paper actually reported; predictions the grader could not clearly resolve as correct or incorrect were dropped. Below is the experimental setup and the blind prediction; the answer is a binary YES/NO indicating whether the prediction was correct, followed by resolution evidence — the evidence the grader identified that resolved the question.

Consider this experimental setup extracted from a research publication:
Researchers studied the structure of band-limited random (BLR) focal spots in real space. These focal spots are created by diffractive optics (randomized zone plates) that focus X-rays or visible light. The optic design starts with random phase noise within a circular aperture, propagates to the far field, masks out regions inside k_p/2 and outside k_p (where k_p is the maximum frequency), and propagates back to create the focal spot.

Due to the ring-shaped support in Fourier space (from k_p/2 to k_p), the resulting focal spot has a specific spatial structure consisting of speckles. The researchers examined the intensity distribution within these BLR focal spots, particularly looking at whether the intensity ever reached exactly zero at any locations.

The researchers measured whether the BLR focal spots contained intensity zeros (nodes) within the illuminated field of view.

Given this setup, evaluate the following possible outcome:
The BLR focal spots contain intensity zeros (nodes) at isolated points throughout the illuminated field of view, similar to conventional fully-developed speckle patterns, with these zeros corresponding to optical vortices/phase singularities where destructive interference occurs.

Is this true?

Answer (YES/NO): NO